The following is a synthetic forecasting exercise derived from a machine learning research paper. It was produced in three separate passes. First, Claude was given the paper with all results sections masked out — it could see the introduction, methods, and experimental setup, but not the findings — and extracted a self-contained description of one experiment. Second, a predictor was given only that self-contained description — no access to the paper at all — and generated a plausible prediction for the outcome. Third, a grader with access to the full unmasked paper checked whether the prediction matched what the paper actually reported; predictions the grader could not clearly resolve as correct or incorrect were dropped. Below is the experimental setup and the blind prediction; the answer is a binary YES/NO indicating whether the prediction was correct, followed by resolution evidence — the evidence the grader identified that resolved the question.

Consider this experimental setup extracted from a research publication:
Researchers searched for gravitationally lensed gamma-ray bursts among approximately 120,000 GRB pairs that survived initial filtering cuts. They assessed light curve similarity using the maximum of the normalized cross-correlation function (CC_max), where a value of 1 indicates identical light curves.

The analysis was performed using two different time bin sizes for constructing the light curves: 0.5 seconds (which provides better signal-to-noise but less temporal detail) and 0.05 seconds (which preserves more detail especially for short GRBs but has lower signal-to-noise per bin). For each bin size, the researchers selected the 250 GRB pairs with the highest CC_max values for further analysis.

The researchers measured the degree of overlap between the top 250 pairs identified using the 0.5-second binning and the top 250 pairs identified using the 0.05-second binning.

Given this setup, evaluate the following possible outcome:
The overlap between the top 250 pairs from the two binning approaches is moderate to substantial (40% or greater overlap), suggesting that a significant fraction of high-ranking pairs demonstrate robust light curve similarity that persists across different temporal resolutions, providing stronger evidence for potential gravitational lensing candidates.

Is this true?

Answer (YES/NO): YES